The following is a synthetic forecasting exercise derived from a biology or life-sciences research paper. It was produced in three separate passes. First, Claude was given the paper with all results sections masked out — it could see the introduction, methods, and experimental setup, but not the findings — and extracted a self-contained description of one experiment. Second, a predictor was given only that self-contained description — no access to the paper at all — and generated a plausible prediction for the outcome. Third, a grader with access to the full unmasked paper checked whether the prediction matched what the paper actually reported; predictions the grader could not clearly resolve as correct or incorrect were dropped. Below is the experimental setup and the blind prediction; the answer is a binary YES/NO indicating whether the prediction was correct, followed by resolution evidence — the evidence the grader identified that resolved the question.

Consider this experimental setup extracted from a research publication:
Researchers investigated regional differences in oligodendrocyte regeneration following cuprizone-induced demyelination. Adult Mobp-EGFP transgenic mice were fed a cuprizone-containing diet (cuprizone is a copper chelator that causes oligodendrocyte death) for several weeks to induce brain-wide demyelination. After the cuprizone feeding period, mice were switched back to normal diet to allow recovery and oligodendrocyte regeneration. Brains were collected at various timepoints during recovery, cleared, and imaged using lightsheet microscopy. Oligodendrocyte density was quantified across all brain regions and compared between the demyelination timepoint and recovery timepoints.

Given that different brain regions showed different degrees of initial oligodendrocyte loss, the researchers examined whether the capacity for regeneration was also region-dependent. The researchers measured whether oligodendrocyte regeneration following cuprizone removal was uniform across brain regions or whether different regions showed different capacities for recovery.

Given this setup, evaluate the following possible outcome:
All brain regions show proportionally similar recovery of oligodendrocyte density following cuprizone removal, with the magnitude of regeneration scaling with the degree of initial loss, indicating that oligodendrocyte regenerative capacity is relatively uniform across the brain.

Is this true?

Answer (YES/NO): NO